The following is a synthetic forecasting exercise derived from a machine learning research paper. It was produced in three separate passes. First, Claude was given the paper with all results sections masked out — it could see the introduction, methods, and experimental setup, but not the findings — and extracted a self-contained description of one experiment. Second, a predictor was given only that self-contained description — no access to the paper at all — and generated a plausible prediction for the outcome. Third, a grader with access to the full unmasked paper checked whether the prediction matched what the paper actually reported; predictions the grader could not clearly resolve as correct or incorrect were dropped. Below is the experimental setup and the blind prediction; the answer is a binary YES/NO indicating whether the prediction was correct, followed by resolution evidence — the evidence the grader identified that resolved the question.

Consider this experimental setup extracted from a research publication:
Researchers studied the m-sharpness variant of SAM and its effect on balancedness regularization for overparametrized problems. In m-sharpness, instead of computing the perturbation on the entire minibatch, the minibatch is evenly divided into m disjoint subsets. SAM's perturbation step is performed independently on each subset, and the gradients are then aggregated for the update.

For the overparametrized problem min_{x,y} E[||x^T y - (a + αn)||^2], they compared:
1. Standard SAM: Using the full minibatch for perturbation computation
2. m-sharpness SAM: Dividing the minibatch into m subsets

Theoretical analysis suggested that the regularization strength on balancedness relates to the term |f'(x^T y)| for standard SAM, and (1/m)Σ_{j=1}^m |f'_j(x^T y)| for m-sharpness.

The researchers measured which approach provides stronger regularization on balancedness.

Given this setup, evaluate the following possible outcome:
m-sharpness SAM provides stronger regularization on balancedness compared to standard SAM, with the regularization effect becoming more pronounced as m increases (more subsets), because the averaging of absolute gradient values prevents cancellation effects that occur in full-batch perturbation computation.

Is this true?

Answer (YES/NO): NO